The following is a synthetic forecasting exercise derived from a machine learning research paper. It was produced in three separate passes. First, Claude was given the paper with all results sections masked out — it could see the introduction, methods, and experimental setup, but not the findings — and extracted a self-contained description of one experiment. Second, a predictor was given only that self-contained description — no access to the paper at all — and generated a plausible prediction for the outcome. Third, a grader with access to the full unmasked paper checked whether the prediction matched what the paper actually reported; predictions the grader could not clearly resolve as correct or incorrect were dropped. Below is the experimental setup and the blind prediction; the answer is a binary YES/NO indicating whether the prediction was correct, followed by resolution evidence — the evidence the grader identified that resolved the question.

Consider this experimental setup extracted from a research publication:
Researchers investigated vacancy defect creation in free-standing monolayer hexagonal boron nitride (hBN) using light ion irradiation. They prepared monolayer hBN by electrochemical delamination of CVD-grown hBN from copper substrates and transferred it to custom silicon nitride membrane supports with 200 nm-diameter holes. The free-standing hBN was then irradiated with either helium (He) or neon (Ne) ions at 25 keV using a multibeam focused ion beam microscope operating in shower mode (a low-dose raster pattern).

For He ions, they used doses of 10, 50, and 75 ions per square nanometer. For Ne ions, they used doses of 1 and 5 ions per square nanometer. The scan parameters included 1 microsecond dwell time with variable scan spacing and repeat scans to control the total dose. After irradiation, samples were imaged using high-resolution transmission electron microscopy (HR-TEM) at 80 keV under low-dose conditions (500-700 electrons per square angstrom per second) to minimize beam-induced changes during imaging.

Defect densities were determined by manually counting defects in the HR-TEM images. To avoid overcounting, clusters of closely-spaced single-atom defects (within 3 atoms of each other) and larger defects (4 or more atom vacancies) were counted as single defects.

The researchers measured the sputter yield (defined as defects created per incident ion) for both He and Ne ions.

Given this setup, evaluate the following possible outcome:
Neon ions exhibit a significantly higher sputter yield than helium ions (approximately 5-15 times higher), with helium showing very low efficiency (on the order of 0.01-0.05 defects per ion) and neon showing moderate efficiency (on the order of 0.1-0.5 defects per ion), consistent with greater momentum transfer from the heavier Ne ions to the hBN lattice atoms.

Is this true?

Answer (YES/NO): NO